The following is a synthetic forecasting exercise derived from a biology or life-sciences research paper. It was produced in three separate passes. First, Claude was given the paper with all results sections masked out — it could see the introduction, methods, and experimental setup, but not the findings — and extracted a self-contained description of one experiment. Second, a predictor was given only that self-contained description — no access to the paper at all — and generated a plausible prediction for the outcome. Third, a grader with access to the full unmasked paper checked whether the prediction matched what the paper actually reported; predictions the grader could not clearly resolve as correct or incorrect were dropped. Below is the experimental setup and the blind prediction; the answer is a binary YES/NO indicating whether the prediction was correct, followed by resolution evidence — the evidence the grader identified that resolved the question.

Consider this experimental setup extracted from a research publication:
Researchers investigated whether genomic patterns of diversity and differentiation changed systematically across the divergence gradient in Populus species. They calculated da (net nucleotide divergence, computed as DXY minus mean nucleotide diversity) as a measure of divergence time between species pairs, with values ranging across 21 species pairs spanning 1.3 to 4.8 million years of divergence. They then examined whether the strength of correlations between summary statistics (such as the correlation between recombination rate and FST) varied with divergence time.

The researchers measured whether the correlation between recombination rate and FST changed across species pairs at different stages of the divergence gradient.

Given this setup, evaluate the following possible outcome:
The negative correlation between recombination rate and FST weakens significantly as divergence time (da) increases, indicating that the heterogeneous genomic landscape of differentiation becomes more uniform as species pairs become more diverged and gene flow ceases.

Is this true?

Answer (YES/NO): NO